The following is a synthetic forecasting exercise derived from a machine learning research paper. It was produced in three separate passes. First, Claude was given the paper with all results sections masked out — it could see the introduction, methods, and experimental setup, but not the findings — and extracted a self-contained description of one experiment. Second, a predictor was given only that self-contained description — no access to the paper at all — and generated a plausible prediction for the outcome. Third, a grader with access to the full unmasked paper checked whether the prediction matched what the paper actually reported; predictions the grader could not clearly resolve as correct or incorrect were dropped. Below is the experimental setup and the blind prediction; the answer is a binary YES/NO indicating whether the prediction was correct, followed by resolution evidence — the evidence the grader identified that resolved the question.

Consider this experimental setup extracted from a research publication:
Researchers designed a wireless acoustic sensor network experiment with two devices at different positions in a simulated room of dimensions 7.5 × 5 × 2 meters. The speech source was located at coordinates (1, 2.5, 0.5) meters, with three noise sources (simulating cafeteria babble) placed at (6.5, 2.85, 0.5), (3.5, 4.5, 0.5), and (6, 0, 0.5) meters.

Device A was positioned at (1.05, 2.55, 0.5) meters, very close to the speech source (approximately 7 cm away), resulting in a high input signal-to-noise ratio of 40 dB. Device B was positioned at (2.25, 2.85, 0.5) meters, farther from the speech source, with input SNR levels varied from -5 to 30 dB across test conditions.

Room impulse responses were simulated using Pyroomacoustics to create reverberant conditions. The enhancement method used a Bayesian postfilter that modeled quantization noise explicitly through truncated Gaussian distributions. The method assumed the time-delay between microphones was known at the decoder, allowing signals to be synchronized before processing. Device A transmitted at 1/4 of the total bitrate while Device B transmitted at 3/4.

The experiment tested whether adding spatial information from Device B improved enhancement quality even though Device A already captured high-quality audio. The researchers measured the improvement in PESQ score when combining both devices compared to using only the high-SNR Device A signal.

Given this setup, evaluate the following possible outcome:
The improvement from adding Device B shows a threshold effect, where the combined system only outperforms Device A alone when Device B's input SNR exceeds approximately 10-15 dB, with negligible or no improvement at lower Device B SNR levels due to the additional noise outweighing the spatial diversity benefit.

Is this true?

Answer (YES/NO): NO